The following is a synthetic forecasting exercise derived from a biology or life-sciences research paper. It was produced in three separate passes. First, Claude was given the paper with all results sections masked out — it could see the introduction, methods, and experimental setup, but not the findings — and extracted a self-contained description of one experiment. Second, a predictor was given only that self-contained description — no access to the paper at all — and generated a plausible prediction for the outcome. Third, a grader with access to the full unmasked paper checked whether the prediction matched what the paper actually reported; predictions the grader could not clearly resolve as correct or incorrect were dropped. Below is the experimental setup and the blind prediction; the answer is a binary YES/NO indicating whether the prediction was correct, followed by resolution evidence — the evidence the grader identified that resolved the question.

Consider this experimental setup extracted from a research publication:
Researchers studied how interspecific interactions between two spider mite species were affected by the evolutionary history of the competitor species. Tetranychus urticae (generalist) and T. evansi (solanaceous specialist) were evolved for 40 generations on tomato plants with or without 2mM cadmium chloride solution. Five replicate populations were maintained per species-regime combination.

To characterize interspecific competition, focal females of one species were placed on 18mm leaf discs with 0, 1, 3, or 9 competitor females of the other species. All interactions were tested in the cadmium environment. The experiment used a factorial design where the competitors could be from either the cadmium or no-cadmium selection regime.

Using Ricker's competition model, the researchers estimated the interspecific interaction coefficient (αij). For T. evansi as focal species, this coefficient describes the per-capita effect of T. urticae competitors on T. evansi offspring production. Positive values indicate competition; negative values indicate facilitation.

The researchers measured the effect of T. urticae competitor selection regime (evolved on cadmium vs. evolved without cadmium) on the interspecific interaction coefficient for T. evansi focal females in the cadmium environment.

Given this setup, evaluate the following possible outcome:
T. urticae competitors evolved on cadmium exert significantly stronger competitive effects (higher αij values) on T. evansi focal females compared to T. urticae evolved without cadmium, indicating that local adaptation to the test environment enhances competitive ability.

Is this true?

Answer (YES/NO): NO